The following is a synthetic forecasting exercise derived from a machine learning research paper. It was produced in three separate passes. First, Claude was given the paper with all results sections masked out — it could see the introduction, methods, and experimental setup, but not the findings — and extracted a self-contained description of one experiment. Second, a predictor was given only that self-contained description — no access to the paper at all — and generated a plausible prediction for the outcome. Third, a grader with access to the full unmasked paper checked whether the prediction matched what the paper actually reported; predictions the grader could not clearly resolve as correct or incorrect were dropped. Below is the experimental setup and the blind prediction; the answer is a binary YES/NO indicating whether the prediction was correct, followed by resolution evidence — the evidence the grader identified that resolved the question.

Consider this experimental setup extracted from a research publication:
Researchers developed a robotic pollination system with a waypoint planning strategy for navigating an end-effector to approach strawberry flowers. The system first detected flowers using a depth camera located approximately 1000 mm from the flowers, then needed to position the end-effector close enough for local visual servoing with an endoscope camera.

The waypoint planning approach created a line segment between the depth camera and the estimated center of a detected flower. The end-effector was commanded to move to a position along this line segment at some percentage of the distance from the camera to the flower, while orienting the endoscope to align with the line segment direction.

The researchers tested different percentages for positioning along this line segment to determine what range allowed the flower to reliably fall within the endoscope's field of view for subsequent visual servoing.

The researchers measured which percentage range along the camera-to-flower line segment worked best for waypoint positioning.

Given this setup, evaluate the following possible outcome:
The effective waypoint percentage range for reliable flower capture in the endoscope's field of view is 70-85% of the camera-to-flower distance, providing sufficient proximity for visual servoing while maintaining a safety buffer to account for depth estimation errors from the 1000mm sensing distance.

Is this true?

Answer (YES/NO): NO